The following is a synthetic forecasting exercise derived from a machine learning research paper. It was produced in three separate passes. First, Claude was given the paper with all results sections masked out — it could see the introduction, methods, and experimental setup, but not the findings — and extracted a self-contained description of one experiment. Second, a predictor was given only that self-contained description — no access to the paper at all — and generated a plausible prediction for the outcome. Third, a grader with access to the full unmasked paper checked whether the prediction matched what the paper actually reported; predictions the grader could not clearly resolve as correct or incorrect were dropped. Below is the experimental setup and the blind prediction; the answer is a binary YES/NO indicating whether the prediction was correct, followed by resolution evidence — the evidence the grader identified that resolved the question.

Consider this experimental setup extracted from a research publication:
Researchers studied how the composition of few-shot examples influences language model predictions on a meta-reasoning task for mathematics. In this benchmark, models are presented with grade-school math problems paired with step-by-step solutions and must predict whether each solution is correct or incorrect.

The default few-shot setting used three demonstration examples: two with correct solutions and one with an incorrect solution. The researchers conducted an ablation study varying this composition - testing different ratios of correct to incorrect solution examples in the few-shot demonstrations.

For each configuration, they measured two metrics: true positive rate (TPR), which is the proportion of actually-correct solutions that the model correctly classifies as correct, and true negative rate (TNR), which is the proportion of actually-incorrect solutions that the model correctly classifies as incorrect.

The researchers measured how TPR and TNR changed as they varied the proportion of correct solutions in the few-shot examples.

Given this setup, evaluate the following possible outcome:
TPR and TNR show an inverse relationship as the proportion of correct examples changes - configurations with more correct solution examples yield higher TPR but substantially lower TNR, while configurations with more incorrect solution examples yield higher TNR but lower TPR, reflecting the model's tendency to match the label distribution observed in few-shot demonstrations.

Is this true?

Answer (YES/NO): YES